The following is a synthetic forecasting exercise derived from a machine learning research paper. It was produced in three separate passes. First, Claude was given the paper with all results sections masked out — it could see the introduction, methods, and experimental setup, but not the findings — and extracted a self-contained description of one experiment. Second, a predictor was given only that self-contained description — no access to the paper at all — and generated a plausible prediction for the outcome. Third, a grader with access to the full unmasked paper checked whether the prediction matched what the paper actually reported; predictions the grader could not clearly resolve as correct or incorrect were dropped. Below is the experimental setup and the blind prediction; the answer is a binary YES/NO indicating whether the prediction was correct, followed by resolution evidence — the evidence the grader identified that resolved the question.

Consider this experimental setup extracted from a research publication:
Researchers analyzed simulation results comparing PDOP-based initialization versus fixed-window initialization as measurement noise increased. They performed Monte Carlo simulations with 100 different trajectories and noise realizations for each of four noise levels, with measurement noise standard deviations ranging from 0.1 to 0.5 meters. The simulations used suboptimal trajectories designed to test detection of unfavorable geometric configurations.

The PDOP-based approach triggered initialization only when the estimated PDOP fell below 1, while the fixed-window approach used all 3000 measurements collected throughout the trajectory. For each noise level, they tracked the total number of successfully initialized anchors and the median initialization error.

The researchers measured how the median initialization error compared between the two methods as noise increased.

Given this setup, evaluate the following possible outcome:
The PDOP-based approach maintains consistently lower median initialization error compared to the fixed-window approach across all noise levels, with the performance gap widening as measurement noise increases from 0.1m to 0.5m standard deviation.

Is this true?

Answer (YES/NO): NO